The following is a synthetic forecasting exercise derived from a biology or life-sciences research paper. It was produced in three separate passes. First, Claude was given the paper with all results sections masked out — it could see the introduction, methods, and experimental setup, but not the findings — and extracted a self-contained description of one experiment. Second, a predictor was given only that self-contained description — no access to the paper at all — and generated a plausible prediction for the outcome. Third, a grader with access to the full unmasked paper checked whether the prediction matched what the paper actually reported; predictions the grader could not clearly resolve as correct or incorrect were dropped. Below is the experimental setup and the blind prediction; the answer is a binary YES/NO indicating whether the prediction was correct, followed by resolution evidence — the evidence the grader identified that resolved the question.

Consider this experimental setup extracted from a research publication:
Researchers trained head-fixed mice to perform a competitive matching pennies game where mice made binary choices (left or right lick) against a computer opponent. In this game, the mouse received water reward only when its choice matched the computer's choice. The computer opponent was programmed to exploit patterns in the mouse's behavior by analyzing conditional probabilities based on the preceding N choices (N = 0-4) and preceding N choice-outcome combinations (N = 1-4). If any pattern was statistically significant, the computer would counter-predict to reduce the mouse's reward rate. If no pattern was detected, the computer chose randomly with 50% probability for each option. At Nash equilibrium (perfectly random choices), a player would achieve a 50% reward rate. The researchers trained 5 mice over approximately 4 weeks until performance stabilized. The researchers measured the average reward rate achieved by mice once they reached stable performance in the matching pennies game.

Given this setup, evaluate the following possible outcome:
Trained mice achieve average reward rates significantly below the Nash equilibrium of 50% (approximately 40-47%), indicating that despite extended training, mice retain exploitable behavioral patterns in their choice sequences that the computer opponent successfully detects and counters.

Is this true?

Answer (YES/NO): YES